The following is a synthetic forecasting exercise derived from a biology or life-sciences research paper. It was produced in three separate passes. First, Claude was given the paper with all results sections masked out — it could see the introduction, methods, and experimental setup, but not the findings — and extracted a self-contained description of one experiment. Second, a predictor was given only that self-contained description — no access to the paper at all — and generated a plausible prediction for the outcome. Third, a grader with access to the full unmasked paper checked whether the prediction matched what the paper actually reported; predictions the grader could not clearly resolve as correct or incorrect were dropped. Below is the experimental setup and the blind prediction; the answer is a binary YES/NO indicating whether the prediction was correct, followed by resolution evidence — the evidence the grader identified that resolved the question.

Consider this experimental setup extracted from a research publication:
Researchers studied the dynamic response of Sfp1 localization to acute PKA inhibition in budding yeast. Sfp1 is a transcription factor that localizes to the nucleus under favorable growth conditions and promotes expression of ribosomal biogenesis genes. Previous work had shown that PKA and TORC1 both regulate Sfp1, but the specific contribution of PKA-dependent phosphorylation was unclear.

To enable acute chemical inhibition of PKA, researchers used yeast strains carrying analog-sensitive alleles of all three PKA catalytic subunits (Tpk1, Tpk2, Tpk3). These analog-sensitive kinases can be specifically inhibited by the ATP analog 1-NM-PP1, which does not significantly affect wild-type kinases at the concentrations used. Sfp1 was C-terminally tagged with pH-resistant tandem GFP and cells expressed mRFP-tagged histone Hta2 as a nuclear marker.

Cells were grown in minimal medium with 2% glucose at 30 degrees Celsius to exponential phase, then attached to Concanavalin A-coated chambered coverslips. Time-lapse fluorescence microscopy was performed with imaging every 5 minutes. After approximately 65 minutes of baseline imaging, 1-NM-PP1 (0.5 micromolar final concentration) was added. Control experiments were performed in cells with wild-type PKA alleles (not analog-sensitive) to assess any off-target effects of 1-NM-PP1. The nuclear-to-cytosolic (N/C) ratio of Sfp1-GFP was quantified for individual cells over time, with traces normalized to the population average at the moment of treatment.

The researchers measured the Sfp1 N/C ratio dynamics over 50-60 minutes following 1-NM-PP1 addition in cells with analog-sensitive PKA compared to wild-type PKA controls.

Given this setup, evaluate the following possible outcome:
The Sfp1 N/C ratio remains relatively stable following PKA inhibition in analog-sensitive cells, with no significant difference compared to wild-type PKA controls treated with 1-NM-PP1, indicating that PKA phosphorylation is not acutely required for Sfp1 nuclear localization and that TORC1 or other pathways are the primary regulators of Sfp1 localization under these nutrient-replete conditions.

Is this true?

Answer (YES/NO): NO